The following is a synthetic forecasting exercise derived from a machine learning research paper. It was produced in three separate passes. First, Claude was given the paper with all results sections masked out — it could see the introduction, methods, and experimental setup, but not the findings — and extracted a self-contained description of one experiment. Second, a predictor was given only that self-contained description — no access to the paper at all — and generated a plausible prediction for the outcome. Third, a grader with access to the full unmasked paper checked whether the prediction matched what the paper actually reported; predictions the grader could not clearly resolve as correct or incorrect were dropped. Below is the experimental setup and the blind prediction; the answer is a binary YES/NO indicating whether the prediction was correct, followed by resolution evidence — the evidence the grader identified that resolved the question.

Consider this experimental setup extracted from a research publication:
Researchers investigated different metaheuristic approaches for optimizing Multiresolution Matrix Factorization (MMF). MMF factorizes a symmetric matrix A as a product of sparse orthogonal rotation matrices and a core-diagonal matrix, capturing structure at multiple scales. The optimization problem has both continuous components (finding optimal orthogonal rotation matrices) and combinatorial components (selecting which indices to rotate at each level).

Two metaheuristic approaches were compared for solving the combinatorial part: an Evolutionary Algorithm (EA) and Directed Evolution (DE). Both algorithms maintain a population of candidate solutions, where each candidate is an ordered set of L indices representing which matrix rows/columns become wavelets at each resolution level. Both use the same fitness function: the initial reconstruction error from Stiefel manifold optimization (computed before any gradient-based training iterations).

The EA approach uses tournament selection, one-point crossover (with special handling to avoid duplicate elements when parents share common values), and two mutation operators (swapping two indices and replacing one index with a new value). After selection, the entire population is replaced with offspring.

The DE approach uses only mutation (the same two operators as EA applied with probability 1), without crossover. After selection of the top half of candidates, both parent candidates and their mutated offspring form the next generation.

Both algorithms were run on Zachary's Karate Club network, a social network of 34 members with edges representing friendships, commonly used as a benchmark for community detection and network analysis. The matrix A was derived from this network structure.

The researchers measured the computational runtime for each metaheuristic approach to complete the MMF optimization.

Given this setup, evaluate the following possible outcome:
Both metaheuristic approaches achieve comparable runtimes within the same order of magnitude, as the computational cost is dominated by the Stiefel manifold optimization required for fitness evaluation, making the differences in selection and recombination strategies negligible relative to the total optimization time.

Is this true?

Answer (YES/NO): NO